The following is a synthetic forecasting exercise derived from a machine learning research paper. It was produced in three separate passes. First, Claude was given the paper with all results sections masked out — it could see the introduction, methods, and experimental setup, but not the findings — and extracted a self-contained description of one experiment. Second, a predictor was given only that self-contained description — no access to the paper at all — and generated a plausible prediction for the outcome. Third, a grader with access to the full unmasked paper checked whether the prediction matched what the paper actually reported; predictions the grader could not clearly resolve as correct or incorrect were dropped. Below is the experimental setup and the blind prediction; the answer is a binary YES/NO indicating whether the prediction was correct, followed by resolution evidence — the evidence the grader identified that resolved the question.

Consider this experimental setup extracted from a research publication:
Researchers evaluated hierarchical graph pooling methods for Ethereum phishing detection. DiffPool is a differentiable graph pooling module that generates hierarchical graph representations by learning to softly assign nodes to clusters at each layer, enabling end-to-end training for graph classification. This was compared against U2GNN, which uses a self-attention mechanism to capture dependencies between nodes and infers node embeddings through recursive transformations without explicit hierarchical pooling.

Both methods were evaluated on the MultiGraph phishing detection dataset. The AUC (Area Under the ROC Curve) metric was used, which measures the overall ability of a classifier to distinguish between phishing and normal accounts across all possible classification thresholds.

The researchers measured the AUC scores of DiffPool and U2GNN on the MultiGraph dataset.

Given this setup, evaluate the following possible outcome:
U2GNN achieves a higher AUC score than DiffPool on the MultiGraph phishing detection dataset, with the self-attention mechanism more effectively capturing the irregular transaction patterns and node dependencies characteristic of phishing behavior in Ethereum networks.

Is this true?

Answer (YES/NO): NO